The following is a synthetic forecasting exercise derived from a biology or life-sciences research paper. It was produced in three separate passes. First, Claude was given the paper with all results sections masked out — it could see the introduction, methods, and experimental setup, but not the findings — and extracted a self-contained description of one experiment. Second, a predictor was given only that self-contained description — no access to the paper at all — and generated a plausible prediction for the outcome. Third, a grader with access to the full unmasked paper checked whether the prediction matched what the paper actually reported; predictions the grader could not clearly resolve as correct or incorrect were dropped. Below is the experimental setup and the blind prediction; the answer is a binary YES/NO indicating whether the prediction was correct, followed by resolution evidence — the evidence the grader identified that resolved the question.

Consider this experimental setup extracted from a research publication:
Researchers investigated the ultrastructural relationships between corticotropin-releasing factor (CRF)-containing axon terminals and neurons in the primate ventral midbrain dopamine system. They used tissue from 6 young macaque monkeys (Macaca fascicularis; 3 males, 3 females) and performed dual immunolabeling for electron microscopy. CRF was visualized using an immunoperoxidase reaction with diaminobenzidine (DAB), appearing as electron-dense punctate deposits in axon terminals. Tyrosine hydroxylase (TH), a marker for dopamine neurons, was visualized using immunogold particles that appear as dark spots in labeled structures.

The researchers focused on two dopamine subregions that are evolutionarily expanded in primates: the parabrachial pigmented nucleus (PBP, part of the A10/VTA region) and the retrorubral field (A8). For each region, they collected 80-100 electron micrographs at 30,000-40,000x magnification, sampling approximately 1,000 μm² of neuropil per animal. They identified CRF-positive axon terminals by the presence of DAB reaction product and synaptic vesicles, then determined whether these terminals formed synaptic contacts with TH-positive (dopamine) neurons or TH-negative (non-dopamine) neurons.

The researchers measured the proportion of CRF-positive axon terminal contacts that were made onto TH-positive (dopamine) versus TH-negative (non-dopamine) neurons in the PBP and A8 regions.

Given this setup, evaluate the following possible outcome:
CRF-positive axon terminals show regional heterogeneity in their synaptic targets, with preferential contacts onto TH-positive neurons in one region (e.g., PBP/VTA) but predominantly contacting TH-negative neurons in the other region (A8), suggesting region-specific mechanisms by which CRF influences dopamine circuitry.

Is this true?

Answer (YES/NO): NO